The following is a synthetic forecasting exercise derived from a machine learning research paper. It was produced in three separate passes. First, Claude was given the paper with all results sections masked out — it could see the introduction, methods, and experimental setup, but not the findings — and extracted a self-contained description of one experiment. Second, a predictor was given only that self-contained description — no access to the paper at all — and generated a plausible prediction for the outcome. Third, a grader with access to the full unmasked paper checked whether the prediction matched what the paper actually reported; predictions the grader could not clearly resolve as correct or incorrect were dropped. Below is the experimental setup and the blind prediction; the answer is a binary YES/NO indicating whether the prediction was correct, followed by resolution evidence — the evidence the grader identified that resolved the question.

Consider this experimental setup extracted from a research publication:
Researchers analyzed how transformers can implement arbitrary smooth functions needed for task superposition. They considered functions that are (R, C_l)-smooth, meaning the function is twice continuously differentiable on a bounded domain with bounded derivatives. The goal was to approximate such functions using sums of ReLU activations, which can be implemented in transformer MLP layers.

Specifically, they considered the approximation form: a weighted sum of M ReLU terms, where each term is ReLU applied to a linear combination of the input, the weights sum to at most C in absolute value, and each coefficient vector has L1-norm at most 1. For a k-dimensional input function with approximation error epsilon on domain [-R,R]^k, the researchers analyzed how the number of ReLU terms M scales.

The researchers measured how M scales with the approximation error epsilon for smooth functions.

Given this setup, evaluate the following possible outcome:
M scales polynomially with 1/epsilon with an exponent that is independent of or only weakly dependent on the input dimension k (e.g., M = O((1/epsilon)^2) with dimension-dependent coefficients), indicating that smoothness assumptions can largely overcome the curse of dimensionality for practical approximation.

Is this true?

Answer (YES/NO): YES